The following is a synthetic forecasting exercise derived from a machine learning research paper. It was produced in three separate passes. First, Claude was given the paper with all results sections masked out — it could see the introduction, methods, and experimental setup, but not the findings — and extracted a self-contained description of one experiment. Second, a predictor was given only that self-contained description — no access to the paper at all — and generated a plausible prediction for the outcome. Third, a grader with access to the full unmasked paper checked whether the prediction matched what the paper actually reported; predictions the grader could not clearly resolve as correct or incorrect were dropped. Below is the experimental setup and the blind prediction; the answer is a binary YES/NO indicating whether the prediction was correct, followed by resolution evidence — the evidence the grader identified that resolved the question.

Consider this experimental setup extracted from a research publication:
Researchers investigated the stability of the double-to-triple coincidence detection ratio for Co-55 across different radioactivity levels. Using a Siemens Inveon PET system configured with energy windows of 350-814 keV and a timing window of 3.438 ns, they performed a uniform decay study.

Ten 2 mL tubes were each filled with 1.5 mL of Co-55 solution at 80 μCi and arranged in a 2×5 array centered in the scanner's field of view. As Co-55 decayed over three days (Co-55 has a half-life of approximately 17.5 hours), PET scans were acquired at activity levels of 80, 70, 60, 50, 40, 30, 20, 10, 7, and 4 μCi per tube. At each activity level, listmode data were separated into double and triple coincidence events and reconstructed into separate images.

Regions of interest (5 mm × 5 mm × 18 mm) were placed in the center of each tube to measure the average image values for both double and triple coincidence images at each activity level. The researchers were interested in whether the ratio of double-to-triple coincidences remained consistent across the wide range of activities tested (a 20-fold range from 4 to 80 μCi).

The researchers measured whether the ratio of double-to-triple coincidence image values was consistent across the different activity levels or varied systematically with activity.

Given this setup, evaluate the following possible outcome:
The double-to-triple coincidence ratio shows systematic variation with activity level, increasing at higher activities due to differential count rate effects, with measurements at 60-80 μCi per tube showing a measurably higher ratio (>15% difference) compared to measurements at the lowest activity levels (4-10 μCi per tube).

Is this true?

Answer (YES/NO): NO